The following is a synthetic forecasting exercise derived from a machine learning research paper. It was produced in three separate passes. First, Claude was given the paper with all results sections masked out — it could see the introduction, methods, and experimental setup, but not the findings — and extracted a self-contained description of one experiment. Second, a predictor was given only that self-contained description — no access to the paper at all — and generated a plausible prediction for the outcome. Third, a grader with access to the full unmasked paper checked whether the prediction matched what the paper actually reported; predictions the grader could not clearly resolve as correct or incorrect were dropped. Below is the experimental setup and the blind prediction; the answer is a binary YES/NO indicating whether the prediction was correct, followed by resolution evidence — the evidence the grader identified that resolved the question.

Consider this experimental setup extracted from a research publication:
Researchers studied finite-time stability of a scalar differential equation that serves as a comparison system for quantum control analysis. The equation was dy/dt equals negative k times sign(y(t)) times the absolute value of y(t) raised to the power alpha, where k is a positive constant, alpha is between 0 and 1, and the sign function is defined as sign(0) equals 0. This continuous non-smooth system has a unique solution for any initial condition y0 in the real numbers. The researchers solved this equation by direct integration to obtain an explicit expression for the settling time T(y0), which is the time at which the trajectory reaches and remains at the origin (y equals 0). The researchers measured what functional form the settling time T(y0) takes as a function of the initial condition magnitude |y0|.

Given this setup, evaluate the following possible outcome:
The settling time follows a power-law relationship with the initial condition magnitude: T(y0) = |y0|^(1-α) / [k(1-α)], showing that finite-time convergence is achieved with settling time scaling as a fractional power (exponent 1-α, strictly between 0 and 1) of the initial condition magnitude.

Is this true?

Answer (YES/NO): YES